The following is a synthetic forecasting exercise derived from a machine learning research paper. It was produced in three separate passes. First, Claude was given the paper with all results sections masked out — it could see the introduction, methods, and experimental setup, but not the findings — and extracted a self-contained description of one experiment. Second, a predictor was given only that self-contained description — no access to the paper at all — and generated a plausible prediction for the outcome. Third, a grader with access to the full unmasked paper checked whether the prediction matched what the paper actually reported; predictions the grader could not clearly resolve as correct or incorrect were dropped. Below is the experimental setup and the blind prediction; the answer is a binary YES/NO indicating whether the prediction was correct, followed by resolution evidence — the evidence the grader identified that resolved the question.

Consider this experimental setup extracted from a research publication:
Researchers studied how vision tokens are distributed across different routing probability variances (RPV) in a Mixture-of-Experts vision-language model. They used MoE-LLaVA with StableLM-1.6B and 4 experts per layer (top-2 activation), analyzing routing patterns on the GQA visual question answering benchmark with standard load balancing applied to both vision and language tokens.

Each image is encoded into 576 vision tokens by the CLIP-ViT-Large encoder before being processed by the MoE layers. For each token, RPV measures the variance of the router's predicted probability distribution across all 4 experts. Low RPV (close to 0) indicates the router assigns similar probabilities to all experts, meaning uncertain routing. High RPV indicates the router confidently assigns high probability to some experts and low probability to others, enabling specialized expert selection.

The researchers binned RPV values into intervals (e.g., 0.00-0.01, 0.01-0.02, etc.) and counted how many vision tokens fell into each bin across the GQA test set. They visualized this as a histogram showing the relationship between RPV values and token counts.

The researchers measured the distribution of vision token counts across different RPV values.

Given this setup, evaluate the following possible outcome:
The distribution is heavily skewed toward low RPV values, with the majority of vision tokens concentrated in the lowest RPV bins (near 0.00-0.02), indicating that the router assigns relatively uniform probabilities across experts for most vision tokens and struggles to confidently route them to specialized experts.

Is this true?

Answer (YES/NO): YES